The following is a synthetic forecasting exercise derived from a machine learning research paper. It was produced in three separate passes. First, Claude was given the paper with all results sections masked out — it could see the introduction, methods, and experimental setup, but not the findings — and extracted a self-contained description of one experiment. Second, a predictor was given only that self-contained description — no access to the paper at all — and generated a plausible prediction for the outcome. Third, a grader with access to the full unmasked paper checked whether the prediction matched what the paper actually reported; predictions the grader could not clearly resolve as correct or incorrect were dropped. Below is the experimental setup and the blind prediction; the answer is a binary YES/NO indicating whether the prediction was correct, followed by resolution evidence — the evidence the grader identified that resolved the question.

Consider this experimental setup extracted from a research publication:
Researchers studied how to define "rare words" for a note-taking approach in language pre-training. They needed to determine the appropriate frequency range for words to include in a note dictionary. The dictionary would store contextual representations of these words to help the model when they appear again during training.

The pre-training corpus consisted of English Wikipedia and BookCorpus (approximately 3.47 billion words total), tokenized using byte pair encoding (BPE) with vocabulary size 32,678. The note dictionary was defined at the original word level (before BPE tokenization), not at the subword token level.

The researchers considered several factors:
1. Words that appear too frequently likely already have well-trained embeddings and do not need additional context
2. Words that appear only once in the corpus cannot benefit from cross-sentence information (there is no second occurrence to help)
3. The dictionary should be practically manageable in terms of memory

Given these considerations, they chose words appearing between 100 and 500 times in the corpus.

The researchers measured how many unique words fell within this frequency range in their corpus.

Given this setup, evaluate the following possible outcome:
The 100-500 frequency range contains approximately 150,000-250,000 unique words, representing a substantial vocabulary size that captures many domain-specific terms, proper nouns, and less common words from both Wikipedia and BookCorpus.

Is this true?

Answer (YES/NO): YES